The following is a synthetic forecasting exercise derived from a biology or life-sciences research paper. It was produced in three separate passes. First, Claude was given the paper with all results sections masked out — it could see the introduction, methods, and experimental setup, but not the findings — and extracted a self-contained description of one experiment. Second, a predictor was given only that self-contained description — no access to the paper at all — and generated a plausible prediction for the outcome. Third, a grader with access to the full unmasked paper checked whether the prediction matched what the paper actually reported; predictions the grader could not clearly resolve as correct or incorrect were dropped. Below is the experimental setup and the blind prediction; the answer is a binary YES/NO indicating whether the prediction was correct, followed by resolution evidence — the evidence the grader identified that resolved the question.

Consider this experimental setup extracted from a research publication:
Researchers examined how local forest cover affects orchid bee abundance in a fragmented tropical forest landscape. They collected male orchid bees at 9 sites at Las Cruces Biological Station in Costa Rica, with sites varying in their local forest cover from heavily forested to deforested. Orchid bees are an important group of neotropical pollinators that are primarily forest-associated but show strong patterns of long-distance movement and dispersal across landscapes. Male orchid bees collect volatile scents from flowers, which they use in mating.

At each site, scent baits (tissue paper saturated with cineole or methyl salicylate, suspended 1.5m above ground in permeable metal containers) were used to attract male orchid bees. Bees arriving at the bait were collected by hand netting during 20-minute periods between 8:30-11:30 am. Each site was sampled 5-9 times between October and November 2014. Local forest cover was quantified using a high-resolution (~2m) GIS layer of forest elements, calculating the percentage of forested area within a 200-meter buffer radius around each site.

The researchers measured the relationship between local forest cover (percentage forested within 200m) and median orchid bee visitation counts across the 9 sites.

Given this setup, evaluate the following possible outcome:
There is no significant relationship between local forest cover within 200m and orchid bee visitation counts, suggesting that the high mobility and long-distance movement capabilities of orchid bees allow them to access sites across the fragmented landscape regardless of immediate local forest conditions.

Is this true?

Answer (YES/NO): NO